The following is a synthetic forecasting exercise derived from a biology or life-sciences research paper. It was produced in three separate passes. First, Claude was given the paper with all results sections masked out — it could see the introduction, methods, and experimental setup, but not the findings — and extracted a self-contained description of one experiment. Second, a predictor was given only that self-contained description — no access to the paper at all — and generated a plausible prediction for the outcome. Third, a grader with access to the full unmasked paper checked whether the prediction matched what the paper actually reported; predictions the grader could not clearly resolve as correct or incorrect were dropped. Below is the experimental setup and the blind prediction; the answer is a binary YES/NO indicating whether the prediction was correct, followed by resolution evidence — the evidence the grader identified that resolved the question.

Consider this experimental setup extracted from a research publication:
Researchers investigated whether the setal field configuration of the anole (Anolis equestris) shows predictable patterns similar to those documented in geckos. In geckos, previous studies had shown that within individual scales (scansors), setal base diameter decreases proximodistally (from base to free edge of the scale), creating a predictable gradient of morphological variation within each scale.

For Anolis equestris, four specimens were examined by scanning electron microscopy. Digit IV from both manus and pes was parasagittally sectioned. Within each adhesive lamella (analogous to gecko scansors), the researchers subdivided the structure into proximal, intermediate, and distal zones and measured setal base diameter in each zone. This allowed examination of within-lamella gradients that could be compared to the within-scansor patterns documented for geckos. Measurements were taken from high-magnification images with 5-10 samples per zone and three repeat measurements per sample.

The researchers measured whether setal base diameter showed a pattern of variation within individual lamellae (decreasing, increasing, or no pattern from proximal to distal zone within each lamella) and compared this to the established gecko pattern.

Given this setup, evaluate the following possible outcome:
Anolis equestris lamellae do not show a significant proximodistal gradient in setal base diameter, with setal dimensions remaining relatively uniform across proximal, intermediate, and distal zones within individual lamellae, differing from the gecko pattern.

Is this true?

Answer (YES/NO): NO